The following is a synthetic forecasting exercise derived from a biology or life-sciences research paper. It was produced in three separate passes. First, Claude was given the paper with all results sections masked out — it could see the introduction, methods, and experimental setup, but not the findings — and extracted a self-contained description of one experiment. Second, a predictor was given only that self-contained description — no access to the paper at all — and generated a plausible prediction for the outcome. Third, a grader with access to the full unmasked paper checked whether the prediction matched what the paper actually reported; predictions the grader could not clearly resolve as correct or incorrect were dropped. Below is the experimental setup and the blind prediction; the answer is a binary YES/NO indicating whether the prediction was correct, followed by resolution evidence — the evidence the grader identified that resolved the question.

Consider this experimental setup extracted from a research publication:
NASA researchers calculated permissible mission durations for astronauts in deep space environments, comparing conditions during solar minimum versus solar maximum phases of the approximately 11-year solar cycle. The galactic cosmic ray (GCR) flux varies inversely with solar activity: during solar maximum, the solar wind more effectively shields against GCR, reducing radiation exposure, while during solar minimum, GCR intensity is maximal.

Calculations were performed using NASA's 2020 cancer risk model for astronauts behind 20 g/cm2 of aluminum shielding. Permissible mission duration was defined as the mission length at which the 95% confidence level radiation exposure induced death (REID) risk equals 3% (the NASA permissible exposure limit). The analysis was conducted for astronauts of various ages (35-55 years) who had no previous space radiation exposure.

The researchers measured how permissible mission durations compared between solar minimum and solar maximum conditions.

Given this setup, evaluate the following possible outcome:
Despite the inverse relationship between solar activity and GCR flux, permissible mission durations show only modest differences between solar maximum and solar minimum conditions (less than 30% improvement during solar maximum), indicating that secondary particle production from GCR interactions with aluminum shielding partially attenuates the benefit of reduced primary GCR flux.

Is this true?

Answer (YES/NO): NO